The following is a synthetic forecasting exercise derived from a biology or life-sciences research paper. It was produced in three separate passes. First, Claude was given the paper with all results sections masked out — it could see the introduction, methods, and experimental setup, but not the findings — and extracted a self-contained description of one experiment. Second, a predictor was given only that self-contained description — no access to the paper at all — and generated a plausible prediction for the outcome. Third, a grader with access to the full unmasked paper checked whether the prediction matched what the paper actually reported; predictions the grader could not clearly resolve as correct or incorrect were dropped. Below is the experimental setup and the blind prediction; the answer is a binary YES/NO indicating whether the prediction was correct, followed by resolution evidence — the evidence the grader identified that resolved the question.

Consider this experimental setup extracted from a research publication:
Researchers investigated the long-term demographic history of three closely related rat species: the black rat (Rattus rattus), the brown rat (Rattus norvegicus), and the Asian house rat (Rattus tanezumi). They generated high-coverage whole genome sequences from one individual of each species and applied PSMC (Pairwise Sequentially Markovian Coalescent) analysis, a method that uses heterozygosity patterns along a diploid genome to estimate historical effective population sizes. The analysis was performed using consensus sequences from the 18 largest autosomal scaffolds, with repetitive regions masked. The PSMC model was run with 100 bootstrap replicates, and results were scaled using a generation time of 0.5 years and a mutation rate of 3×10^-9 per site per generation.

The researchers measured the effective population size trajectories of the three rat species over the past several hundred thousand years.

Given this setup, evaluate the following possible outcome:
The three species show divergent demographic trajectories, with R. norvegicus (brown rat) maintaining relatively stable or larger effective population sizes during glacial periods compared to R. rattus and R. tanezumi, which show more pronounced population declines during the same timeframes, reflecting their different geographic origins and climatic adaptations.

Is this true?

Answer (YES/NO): NO